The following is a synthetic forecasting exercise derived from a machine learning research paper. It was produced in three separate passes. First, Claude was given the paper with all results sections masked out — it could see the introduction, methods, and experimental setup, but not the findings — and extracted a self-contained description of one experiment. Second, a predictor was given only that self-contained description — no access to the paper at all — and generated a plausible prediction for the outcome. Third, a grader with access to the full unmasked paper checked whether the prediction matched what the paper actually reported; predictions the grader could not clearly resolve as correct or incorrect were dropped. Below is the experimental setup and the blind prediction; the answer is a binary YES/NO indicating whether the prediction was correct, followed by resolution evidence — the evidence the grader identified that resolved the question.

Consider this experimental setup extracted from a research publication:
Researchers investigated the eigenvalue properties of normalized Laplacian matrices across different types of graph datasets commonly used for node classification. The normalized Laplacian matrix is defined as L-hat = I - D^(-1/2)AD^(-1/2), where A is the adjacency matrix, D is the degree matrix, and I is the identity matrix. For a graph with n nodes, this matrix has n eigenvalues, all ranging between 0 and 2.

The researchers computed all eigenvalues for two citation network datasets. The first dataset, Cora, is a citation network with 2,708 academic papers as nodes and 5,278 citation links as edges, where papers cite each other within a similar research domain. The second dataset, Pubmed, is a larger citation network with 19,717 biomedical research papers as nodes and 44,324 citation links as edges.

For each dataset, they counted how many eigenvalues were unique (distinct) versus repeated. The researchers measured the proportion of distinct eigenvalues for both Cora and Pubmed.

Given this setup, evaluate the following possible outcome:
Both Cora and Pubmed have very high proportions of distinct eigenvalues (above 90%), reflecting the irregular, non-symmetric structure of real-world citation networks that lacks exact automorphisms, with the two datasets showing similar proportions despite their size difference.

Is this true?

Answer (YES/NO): NO